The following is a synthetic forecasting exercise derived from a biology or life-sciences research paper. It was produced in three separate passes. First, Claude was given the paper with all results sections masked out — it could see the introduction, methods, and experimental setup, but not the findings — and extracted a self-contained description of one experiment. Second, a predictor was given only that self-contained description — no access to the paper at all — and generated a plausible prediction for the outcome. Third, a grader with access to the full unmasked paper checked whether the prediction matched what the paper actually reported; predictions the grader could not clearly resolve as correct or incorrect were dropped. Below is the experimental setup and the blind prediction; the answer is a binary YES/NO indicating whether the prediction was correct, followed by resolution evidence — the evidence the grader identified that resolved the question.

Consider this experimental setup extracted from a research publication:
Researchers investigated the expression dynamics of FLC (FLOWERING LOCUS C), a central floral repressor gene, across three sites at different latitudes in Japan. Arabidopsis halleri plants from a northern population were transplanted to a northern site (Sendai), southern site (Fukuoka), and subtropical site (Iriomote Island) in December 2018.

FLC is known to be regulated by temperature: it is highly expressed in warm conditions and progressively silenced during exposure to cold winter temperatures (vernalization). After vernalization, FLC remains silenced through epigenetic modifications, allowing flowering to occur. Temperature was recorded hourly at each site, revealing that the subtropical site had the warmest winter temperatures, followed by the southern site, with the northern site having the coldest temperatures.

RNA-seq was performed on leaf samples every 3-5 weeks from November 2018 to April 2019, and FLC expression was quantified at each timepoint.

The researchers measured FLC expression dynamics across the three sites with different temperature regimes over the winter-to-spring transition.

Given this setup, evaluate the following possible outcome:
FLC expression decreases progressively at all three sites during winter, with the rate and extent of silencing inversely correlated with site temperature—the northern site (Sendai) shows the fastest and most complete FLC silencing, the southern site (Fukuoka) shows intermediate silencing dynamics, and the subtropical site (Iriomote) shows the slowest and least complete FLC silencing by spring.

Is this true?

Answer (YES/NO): NO